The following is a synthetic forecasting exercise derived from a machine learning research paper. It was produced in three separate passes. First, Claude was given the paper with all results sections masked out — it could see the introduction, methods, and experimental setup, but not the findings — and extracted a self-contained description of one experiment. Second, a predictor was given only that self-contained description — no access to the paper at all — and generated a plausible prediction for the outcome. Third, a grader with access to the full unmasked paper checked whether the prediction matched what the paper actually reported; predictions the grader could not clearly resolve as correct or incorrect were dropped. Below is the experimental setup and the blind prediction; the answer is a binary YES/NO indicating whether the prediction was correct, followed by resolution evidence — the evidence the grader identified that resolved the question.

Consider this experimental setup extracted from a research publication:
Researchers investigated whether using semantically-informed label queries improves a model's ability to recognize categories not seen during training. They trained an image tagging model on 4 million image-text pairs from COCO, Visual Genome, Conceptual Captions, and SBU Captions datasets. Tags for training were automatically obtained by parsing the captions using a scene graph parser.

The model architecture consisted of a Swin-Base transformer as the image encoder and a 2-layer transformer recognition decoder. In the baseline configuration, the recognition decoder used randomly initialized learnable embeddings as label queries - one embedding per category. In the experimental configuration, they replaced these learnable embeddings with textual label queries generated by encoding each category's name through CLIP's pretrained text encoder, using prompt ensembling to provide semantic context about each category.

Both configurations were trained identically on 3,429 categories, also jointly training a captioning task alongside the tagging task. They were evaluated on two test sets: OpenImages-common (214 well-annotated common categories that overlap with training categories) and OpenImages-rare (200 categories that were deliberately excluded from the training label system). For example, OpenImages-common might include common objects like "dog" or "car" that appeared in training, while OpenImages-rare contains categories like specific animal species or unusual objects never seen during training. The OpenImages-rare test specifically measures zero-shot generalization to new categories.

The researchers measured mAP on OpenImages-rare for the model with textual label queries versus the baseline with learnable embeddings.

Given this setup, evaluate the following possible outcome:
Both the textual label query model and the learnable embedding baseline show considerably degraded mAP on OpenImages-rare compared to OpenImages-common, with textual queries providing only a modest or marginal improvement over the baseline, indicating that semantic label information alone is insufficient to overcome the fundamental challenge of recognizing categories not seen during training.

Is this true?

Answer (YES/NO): NO